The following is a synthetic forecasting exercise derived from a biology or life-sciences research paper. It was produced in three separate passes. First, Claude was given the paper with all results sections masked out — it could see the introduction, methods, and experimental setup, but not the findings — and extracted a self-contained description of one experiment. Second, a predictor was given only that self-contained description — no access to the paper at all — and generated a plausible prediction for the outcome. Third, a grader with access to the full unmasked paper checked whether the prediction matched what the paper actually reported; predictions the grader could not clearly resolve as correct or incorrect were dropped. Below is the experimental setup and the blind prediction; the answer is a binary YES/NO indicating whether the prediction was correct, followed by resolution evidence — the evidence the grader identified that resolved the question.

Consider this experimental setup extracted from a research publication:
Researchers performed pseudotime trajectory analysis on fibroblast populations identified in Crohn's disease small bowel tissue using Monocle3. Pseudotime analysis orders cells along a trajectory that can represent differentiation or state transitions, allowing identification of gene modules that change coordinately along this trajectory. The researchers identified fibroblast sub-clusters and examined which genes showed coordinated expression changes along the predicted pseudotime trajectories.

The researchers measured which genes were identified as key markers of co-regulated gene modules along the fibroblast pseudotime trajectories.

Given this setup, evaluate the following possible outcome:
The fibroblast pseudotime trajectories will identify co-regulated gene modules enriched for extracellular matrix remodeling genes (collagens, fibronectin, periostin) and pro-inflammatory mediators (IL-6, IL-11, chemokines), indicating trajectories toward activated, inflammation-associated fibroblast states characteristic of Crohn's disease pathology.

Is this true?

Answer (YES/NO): NO